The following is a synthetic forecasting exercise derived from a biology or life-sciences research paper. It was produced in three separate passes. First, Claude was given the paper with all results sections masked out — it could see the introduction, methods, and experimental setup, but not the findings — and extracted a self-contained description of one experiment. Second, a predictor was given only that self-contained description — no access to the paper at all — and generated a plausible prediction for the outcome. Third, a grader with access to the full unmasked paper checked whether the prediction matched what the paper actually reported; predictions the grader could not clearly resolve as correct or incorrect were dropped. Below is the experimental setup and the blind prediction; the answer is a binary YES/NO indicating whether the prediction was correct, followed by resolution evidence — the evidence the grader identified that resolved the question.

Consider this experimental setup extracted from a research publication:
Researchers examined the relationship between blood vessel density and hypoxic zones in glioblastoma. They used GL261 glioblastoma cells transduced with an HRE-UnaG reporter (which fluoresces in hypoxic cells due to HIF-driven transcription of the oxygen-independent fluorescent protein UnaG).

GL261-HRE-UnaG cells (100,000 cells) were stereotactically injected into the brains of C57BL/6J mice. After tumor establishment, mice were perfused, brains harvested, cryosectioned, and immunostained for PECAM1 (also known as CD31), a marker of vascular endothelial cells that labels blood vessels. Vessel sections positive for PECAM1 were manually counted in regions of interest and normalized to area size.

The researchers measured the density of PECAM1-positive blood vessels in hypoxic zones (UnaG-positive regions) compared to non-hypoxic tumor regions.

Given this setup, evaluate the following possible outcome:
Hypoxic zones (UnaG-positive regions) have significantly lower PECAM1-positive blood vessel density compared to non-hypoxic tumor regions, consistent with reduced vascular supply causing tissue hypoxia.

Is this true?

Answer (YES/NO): YES